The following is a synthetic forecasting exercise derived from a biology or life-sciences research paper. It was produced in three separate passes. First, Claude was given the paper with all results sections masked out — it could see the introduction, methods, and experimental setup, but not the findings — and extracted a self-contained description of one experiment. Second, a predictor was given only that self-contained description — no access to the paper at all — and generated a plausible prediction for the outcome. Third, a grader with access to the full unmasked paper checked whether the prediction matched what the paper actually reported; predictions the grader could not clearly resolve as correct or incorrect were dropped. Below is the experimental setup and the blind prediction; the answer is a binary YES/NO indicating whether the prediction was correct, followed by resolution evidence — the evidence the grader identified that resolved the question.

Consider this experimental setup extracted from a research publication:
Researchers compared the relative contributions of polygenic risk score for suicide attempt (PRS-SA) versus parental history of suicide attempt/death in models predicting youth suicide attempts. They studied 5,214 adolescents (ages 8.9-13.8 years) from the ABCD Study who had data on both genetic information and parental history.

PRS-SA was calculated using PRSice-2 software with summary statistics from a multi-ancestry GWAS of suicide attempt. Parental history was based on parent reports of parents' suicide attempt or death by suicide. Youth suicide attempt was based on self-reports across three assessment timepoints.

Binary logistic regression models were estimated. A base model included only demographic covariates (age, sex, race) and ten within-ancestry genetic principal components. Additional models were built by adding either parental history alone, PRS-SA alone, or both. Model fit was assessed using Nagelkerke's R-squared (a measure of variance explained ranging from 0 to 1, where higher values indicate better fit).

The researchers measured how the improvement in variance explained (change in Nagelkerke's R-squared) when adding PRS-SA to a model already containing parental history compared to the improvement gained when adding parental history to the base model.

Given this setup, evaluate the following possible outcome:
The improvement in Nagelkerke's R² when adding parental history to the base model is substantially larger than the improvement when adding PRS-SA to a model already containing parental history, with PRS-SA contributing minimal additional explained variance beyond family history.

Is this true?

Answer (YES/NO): NO